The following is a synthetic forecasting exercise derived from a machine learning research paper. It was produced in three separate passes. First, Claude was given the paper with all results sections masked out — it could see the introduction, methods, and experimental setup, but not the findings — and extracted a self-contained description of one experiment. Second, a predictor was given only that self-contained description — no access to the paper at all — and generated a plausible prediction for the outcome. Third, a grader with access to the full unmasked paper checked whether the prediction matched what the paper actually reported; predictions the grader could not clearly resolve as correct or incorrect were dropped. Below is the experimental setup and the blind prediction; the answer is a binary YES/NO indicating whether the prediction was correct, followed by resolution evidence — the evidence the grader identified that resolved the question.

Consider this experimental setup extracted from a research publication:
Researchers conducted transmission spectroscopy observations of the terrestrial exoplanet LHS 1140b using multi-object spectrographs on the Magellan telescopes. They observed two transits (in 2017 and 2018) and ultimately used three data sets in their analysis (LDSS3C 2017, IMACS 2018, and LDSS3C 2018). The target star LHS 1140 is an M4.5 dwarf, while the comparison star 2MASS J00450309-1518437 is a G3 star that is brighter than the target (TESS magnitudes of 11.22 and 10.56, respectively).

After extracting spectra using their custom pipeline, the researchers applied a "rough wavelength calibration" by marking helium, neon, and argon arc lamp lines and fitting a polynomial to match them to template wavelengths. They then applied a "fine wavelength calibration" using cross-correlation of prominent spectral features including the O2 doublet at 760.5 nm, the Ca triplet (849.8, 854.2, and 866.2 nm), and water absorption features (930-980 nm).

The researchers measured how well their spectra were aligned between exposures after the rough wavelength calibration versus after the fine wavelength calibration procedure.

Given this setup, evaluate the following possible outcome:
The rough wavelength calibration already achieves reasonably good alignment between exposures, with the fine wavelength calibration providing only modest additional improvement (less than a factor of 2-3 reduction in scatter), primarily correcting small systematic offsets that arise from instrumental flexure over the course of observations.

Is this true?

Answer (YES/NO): NO